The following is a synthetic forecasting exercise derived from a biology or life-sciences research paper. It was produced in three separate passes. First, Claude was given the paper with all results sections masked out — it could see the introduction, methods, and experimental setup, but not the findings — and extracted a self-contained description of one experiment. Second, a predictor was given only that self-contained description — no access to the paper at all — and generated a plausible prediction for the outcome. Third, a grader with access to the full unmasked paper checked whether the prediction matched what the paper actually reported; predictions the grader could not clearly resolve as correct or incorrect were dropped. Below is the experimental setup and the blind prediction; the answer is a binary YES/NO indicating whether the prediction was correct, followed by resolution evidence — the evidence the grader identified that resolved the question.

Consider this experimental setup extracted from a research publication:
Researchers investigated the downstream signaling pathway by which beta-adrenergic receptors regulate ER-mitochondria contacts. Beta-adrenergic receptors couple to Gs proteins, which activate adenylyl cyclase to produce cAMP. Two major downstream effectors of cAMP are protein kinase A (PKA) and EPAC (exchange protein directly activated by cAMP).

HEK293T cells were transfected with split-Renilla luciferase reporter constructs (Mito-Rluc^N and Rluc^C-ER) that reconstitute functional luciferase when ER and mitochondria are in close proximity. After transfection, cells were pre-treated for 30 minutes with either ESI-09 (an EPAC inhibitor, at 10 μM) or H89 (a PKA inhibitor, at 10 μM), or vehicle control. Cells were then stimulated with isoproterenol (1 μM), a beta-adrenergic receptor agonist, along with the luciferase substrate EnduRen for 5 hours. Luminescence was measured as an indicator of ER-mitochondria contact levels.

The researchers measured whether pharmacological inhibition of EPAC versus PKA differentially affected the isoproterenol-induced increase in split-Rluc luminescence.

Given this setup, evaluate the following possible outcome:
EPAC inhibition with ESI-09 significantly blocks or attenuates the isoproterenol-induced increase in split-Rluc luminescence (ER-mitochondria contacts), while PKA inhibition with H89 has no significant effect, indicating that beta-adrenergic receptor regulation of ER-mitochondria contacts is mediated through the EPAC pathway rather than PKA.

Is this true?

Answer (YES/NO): YES